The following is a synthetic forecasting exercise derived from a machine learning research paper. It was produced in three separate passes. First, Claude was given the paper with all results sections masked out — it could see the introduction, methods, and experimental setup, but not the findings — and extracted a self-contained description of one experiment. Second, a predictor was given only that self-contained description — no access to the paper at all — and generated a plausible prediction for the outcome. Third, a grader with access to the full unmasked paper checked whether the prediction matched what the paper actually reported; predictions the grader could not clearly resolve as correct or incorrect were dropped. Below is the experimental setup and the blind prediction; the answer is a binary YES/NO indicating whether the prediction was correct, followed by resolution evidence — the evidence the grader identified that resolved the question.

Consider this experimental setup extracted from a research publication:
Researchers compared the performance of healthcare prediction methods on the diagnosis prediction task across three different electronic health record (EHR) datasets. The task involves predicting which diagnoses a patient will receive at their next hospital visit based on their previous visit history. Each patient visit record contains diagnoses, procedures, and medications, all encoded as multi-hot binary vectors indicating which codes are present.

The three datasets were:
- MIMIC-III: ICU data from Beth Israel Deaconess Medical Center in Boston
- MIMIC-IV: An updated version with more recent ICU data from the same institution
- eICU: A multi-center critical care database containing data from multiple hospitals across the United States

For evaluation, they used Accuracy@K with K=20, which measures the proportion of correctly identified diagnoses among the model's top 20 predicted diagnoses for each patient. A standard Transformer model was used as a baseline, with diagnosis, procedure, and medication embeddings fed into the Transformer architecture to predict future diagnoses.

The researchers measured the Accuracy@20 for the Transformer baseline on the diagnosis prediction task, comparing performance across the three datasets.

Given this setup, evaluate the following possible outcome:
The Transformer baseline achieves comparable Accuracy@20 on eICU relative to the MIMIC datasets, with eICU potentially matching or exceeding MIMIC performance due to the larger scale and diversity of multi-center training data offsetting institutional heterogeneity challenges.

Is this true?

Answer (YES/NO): NO